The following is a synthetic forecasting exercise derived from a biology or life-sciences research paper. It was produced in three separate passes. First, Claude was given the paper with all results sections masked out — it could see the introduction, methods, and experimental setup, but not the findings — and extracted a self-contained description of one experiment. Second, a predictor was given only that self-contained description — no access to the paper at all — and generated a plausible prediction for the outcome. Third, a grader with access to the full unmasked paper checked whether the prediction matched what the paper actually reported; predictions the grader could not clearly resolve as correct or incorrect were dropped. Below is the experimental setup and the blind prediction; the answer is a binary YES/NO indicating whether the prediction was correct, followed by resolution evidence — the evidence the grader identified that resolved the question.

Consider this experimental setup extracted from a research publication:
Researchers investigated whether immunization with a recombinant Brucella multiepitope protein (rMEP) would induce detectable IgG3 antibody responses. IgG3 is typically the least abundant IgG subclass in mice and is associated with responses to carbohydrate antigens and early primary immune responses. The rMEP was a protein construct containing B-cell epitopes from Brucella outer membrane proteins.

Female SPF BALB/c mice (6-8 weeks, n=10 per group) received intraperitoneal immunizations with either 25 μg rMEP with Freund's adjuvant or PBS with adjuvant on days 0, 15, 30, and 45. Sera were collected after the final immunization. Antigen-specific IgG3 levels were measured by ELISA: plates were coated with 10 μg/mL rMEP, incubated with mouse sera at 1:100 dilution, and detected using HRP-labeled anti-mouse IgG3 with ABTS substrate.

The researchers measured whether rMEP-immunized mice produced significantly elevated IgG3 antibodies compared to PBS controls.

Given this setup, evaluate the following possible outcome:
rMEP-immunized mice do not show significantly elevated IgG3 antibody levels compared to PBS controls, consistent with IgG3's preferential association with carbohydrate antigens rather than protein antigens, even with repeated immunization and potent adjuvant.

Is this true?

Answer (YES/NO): NO